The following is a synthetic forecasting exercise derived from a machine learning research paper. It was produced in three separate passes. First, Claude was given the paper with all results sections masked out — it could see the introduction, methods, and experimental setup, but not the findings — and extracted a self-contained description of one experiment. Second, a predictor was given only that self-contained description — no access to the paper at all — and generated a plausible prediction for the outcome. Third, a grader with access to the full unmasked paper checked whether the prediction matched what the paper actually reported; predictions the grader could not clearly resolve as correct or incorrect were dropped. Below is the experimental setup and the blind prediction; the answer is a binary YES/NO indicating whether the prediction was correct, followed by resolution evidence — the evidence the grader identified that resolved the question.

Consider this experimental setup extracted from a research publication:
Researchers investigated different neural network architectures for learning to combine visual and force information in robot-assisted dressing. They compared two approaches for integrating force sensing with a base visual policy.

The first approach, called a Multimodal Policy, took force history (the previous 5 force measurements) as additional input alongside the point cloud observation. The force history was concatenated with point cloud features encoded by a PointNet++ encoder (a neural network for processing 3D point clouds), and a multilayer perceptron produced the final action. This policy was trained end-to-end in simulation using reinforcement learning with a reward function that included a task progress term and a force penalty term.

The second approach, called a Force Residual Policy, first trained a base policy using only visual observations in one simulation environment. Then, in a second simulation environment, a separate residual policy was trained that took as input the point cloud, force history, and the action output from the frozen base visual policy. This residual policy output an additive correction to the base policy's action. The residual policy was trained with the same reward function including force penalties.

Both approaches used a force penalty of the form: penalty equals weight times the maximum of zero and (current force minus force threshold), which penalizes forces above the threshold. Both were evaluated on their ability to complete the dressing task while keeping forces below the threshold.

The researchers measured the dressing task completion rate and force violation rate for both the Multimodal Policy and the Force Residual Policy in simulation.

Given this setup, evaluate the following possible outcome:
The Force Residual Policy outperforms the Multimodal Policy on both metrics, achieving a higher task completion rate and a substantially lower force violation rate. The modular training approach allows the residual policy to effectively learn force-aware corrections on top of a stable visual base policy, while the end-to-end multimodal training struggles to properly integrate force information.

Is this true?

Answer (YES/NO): NO